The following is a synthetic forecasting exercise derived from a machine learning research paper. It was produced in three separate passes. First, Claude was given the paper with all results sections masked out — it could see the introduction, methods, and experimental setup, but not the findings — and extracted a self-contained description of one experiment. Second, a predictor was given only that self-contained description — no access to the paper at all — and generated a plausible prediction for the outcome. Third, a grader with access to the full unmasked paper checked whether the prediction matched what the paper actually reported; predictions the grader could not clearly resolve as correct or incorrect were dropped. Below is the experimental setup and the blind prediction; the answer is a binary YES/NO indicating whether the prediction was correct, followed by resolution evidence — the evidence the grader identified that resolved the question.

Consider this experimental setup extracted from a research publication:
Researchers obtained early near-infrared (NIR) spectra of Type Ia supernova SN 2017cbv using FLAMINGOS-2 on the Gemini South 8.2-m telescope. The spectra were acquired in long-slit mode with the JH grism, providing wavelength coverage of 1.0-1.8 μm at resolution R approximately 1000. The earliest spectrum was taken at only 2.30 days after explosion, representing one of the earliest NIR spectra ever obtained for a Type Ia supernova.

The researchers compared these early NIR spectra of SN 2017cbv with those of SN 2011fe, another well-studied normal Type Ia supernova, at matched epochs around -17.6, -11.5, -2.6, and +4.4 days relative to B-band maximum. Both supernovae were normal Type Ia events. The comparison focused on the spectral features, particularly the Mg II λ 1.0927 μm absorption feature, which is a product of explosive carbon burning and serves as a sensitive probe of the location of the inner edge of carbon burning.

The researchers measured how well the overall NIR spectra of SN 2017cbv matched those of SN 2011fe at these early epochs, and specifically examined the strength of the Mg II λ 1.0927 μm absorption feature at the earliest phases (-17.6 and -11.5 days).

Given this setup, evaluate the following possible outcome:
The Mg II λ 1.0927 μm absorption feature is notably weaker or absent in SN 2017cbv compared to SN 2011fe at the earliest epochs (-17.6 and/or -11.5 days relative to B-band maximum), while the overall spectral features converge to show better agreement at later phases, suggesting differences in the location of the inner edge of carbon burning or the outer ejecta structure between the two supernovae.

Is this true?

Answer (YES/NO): YES